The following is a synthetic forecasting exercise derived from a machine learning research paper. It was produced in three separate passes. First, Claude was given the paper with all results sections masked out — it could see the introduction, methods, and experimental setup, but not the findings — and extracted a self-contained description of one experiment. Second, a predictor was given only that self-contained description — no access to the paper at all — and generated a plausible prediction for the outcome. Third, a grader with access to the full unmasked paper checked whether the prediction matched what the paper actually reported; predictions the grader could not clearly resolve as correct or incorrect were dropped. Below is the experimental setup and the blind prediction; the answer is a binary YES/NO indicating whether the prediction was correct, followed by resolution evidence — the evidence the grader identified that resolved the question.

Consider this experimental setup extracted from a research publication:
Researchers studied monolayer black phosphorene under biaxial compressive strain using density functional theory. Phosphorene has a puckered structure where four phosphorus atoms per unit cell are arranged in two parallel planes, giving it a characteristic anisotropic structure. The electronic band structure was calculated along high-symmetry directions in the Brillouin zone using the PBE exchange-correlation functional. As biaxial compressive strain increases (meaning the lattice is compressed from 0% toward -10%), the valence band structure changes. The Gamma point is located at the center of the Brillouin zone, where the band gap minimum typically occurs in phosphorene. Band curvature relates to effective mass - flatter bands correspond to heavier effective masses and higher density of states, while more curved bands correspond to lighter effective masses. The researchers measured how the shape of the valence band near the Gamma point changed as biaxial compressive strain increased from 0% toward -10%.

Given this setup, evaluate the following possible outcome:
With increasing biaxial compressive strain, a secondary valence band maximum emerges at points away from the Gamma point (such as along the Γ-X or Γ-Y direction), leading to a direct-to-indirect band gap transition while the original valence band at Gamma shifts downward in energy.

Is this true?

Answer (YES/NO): NO